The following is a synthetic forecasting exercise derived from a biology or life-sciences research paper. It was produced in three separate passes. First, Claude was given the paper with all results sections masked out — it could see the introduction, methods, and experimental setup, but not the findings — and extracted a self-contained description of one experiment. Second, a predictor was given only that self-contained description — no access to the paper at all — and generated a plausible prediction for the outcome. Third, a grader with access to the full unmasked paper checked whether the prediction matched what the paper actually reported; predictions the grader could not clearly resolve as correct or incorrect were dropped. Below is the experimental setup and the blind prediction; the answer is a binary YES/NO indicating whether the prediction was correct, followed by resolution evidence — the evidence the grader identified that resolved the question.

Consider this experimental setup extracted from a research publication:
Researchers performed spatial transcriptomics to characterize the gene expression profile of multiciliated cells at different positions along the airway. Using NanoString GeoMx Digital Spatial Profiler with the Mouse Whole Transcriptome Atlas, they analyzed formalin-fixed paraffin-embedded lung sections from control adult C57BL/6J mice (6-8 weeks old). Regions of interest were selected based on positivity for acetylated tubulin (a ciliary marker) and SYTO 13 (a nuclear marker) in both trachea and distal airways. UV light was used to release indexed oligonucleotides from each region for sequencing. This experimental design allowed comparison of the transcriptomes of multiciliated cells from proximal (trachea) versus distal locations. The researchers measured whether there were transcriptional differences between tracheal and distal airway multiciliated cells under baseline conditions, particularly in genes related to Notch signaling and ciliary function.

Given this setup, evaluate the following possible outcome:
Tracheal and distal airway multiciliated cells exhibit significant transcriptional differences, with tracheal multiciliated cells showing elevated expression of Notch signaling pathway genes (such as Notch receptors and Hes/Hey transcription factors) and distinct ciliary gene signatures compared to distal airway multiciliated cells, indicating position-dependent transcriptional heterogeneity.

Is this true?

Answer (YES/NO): NO